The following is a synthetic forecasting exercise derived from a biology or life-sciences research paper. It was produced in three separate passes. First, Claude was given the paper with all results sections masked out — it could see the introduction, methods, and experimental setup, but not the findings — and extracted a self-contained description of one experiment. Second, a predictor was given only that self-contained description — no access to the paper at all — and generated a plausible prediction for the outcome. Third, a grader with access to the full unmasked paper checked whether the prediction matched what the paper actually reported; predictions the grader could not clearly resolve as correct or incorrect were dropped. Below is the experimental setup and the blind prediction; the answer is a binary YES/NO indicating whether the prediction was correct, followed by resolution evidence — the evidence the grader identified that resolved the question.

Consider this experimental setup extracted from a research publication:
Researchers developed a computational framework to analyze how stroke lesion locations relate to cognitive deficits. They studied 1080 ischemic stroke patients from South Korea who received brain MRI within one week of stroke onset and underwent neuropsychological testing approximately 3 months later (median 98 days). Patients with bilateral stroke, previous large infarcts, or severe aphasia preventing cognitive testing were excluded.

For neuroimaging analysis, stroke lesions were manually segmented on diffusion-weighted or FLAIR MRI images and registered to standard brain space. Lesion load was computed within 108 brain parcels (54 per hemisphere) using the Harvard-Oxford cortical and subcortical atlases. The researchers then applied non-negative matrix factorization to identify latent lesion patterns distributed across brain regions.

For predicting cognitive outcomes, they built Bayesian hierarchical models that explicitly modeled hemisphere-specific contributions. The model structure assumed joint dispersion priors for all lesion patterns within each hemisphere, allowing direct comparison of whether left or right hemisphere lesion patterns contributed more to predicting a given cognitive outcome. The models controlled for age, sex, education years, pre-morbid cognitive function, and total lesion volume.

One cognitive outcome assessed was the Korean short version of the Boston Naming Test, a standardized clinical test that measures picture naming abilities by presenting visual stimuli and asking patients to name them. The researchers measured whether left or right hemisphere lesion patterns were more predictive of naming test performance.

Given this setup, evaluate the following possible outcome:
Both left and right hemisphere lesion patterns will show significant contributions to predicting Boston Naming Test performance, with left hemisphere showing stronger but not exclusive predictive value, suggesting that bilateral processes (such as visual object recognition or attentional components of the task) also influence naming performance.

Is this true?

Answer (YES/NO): NO